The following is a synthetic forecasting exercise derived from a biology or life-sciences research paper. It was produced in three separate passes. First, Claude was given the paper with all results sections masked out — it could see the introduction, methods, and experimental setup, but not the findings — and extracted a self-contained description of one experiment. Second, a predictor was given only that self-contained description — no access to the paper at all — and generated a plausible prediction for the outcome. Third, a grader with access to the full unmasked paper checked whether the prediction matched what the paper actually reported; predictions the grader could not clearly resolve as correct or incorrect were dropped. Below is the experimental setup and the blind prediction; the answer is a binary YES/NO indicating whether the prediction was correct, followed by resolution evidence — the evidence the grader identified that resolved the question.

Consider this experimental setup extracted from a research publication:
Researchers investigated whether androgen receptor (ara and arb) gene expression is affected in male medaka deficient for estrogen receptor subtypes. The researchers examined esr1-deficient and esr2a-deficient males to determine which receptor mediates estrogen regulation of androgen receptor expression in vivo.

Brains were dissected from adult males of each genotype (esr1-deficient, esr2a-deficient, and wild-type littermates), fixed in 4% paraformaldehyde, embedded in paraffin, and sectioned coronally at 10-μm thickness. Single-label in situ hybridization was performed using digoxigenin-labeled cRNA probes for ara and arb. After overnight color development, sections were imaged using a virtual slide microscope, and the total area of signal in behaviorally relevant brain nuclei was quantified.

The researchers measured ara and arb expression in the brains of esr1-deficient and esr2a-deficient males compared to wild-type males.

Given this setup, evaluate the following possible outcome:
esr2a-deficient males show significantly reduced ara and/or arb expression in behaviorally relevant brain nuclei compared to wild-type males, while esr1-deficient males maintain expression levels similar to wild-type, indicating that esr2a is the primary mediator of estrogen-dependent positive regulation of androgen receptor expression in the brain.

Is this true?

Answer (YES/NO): NO